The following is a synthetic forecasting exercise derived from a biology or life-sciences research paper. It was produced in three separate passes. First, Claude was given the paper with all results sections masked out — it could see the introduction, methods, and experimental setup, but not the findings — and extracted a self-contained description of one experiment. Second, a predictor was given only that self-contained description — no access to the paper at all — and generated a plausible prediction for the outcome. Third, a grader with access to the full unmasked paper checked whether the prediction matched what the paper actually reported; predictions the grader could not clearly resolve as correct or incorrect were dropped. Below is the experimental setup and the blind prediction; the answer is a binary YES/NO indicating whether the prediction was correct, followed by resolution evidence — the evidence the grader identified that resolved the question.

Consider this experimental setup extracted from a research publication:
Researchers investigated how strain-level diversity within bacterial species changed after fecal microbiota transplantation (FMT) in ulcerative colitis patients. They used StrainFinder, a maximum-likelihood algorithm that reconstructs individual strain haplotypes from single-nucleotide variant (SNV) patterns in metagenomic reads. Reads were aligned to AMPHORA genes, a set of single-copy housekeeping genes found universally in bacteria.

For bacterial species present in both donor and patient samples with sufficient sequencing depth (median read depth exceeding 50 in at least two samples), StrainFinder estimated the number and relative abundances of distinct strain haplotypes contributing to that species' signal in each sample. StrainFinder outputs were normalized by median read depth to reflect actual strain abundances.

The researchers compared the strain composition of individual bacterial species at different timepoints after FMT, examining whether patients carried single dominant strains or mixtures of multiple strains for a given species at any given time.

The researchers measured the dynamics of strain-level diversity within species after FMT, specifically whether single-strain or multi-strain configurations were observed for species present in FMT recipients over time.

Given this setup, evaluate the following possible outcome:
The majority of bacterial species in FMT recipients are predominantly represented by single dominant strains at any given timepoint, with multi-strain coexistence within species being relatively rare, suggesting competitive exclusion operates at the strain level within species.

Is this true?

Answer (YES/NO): NO